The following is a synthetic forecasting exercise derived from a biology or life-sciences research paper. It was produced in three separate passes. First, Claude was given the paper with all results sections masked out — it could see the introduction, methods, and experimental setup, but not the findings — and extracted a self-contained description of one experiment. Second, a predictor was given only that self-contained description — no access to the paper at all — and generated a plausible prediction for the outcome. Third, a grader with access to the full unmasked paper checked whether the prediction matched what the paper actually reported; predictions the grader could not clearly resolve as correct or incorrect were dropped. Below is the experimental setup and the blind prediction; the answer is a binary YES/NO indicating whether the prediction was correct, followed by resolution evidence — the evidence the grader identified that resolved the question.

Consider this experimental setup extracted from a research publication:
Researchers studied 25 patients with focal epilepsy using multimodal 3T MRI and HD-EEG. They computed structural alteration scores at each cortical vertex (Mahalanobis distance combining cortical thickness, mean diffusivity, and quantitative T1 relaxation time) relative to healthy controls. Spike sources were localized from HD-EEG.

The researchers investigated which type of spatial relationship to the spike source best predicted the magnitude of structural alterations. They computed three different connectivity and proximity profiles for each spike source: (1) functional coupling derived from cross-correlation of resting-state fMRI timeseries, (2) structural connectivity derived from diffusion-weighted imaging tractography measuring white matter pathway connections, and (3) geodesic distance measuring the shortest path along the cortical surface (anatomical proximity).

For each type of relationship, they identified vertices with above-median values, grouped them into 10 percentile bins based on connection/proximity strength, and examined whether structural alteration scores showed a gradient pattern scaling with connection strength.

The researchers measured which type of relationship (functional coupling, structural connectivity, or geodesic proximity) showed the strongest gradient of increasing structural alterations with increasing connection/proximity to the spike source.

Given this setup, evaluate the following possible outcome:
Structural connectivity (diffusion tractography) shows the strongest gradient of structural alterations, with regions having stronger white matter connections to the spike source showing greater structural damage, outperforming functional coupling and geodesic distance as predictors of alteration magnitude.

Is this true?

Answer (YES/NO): NO